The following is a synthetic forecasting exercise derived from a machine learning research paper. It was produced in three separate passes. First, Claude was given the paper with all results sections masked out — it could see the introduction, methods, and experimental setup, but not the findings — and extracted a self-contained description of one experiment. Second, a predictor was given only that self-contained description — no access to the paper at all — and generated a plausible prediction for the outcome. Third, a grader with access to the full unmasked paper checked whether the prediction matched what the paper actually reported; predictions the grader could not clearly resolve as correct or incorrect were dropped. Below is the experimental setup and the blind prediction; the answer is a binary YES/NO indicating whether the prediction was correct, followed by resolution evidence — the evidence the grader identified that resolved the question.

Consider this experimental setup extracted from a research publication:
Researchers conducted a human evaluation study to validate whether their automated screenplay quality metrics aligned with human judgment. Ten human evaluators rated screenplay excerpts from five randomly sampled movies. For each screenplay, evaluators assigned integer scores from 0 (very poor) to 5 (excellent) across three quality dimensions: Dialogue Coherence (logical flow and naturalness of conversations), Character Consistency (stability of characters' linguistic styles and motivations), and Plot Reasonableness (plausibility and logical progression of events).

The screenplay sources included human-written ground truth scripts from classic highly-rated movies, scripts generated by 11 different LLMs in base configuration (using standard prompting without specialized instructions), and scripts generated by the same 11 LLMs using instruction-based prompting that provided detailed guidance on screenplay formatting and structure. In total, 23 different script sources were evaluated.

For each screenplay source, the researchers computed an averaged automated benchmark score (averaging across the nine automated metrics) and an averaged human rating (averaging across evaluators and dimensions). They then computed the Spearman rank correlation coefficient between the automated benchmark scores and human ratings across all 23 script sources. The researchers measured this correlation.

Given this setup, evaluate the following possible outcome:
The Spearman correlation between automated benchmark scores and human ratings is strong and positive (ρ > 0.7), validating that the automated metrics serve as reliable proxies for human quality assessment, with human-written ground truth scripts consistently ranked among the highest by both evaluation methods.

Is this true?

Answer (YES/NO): NO